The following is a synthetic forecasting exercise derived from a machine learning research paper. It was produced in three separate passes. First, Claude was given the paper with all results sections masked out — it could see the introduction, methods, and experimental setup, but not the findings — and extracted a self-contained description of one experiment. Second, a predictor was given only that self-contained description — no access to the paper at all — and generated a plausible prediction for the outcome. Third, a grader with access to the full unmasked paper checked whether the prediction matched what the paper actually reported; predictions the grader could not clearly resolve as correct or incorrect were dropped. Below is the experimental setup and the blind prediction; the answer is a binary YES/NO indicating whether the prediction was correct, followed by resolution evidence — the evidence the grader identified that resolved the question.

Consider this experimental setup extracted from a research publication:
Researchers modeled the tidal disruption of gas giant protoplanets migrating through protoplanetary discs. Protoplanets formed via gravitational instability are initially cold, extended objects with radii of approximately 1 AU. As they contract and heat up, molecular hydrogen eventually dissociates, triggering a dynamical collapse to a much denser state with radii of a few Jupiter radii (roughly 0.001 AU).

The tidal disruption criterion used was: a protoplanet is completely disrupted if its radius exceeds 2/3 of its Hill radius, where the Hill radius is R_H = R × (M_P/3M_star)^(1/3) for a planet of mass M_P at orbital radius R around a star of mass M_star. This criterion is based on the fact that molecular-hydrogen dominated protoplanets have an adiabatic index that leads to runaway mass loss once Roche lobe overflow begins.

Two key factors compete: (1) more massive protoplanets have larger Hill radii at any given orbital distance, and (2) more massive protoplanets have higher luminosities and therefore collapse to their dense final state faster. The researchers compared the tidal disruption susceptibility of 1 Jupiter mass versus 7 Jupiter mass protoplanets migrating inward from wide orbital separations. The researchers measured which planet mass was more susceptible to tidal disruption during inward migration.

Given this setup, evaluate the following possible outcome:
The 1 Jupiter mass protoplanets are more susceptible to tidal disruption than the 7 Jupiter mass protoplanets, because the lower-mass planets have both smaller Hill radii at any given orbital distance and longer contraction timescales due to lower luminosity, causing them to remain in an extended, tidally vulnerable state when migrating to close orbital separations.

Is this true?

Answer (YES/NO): YES